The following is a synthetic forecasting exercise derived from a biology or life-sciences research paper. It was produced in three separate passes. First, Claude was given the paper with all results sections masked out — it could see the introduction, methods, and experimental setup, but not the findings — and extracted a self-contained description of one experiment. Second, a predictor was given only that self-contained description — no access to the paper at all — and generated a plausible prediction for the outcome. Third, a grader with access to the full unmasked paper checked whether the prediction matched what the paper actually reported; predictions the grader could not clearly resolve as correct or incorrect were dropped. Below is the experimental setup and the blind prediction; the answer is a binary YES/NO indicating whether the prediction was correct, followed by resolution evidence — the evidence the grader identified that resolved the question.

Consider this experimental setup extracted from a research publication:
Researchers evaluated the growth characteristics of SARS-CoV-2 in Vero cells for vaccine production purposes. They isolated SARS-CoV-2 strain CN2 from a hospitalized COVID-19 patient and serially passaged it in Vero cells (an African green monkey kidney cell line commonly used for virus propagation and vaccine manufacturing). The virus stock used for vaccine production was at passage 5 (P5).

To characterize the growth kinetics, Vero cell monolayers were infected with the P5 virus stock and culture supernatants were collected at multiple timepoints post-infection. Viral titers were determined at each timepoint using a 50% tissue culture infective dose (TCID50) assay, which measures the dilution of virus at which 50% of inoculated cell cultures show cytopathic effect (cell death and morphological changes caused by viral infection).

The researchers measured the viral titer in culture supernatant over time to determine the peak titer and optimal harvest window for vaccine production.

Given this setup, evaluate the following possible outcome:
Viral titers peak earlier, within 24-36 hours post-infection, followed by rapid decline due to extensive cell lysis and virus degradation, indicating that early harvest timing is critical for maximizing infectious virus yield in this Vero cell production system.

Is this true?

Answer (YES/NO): NO